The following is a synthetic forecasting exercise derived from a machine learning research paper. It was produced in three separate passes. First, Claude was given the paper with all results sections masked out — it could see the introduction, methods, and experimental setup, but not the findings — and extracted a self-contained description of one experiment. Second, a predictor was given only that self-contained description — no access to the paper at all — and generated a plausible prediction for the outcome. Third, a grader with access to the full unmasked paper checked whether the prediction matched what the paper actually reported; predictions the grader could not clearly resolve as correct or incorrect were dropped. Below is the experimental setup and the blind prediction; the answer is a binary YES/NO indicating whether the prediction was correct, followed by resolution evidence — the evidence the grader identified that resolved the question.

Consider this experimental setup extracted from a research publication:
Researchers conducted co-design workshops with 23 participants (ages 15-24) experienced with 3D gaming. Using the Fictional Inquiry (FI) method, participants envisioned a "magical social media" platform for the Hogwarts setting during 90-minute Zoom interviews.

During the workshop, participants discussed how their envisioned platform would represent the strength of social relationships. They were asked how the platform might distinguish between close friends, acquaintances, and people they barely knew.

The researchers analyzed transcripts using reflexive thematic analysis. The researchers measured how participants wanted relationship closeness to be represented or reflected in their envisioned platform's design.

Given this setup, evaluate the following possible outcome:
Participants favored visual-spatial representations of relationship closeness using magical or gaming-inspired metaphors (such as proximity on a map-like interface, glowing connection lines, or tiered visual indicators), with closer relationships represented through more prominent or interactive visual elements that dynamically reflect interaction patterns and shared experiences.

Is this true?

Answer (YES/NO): YES